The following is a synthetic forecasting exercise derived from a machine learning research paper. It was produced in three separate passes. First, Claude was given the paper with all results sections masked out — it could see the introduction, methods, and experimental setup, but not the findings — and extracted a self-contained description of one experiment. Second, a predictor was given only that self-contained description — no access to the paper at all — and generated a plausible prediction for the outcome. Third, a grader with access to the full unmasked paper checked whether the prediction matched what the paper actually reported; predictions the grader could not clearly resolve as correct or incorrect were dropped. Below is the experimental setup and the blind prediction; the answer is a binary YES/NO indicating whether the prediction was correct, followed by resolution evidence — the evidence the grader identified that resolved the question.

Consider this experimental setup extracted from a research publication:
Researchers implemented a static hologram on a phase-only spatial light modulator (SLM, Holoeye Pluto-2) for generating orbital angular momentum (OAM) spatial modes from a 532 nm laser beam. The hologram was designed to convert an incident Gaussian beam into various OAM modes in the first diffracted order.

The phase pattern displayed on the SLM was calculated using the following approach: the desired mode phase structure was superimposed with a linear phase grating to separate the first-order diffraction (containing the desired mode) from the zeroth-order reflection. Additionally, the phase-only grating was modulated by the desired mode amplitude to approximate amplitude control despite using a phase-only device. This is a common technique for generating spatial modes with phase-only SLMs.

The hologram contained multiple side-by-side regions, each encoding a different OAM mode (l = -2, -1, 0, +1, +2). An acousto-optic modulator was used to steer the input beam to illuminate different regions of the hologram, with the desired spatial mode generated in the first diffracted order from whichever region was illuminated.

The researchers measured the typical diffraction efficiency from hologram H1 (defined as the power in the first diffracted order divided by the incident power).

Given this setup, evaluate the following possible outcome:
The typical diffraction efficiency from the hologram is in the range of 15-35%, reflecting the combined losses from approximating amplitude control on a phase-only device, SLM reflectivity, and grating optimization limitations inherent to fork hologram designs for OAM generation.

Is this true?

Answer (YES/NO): YES